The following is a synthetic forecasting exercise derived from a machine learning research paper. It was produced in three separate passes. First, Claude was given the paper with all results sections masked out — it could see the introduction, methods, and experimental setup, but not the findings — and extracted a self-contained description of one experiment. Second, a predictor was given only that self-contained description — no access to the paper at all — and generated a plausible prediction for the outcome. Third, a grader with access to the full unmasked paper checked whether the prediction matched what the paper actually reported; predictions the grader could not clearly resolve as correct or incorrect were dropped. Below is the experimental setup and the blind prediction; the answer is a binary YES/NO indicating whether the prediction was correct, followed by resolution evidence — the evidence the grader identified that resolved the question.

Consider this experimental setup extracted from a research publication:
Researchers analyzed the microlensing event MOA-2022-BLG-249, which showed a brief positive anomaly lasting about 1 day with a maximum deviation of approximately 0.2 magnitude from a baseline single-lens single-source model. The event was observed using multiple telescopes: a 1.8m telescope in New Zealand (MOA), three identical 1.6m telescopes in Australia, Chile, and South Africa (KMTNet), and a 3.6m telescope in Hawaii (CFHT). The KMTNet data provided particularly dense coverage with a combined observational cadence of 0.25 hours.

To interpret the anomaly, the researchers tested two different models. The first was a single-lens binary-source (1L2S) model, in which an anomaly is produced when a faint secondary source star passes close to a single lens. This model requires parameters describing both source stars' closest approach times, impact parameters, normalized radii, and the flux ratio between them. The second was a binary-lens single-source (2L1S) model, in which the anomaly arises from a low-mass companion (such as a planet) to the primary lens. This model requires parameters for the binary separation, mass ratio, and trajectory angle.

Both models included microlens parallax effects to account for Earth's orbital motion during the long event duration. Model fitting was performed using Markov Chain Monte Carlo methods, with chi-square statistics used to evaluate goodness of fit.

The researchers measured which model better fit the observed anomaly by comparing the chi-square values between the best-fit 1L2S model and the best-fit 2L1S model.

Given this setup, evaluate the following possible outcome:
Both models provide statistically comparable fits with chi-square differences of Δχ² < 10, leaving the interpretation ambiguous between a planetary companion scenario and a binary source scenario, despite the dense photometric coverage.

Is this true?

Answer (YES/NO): NO